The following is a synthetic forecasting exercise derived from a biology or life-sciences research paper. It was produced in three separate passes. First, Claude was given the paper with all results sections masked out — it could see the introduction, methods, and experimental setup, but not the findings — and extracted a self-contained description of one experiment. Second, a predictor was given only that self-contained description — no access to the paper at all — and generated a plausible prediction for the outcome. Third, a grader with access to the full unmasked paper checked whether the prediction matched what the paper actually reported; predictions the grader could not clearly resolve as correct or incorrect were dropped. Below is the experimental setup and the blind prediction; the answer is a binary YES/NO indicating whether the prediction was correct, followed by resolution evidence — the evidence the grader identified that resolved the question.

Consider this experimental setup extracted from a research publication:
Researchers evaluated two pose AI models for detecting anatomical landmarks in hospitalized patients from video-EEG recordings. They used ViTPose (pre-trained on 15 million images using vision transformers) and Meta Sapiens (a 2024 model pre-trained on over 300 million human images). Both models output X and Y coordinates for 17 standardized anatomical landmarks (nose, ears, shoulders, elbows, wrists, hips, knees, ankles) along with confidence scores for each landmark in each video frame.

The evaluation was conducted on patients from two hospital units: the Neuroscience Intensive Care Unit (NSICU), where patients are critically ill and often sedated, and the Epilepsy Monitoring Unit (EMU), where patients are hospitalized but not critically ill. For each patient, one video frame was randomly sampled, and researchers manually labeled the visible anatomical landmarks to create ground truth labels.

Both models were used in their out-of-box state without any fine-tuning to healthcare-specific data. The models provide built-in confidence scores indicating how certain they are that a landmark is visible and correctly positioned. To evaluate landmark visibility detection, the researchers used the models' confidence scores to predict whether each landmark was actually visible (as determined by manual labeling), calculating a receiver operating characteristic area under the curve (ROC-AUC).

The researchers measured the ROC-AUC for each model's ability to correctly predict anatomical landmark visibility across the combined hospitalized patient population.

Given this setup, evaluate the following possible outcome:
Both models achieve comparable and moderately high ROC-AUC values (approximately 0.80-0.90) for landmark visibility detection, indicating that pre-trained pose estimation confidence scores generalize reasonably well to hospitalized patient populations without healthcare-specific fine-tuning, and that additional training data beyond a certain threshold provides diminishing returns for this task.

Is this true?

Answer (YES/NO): NO